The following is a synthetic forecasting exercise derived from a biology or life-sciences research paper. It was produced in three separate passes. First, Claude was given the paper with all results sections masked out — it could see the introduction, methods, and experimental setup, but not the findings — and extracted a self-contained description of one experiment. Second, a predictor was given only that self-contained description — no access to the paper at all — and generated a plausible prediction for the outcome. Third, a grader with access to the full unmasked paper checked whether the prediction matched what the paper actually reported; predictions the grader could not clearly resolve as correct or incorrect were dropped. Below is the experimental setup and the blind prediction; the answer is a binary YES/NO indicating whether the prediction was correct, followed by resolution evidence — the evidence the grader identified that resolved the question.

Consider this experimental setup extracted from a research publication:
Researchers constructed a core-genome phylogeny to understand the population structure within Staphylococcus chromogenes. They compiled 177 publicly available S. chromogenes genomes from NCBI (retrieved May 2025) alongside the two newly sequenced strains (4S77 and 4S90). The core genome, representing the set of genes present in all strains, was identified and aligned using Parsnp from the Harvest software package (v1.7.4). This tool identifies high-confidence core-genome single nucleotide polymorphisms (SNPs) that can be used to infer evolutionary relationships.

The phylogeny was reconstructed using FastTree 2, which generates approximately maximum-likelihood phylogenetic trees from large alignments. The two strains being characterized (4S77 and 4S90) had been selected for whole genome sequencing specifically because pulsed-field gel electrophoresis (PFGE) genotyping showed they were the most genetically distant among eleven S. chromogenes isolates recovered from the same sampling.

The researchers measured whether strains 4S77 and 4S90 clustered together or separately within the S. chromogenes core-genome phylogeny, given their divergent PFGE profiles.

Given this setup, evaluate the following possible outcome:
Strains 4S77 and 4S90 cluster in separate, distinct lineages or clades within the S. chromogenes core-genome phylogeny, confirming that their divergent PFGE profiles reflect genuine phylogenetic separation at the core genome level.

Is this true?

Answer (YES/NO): NO